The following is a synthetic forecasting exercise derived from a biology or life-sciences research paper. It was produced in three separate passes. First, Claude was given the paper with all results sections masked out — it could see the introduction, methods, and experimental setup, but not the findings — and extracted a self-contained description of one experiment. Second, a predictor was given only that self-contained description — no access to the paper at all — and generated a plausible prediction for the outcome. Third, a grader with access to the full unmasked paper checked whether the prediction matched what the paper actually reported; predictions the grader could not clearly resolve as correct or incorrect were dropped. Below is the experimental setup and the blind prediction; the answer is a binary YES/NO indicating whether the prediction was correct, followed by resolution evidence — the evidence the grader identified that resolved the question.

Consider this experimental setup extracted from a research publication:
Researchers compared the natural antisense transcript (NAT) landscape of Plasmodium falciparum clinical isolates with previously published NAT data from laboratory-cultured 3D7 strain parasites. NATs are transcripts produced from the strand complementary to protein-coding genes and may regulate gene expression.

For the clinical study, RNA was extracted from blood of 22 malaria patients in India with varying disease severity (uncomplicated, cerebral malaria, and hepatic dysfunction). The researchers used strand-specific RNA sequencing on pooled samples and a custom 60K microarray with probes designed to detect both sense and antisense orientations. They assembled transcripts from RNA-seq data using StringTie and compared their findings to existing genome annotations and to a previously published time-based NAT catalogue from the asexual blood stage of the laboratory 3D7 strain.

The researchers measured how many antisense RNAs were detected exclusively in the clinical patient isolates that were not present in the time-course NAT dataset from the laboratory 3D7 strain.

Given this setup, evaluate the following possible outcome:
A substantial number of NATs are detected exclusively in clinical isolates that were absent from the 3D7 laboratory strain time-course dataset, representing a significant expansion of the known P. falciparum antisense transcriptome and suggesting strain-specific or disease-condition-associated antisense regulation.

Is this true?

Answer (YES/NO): YES